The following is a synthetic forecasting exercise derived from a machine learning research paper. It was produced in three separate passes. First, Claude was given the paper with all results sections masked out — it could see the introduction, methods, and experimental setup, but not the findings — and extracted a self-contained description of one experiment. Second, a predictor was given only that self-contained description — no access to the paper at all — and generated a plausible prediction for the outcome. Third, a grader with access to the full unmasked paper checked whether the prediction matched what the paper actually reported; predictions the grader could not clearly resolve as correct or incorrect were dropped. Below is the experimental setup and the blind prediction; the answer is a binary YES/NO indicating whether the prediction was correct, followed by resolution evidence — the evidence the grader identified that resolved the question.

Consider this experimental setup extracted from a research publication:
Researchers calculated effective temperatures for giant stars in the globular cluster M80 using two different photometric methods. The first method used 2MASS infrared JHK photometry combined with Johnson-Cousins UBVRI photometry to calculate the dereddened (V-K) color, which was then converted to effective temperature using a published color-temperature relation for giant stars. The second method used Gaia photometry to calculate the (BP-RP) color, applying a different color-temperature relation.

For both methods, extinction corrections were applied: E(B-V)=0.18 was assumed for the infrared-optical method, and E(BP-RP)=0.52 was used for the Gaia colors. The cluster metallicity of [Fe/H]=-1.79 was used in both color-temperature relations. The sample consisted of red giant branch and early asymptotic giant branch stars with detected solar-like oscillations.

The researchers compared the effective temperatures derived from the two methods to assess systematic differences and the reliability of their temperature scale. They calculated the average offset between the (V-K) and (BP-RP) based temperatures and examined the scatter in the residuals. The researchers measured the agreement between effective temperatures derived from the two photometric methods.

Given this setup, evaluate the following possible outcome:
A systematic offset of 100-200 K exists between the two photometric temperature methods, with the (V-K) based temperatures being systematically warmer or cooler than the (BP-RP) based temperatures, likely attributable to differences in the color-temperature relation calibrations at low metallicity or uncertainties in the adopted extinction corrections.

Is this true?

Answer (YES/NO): NO